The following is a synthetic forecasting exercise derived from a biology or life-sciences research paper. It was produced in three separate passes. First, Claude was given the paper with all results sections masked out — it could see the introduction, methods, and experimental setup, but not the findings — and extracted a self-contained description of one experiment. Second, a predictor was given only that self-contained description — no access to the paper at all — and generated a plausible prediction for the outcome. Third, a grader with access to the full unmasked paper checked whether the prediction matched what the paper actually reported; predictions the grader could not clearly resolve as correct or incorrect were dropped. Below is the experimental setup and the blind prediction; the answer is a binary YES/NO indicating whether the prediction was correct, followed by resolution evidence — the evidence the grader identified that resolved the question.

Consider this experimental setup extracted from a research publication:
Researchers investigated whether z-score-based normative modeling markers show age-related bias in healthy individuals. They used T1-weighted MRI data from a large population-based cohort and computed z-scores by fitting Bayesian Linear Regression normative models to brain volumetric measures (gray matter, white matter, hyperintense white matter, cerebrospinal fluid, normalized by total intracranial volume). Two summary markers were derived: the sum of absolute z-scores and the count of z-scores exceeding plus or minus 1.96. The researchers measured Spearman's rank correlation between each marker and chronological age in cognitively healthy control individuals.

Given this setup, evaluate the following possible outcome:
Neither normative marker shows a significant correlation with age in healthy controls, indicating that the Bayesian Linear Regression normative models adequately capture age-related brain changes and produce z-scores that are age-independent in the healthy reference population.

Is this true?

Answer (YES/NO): NO